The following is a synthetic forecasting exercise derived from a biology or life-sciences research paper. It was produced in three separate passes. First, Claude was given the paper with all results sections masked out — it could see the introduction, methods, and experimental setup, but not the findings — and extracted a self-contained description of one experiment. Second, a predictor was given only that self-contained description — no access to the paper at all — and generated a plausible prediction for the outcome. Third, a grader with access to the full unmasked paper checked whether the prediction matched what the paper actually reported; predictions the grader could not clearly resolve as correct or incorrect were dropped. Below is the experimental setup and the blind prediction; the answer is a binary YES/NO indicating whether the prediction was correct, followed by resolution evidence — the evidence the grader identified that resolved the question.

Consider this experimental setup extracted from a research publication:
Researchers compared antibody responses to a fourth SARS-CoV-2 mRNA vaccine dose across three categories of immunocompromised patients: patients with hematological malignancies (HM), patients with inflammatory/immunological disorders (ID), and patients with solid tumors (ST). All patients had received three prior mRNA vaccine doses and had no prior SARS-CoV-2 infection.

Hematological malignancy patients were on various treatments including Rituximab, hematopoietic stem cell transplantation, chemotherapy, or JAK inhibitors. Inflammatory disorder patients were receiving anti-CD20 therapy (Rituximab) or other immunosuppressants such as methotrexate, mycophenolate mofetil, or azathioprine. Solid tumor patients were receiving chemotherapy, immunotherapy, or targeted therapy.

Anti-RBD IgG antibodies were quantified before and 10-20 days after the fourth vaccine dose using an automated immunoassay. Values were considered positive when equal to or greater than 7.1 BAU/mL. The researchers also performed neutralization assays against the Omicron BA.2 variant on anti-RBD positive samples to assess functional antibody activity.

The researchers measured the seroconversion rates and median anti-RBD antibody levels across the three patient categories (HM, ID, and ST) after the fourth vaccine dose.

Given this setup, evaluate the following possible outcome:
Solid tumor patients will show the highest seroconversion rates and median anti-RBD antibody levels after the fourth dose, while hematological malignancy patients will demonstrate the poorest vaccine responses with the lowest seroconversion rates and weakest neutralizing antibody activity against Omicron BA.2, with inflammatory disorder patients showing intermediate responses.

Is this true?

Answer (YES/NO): NO